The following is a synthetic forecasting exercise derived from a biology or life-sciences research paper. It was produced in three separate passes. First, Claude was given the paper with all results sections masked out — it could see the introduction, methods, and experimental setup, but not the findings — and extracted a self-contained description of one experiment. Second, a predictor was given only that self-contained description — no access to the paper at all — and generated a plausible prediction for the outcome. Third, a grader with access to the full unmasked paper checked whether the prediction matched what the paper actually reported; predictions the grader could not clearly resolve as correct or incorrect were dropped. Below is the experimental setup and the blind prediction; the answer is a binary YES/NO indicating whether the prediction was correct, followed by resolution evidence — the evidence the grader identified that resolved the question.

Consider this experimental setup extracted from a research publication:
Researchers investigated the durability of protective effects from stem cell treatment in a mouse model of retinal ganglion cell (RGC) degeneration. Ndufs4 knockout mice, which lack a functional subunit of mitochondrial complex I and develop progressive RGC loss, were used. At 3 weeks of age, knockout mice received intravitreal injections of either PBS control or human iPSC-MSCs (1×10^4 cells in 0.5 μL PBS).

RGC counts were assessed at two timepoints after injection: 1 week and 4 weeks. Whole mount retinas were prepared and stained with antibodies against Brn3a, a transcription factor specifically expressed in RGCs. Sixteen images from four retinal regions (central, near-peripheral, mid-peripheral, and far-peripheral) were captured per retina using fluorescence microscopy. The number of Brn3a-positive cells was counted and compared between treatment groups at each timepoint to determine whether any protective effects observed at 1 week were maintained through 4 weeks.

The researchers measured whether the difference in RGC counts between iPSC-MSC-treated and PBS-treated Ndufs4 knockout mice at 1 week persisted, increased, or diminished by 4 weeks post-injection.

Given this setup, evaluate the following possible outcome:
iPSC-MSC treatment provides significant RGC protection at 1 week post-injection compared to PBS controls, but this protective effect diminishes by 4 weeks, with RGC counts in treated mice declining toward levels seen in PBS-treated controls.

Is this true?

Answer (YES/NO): NO